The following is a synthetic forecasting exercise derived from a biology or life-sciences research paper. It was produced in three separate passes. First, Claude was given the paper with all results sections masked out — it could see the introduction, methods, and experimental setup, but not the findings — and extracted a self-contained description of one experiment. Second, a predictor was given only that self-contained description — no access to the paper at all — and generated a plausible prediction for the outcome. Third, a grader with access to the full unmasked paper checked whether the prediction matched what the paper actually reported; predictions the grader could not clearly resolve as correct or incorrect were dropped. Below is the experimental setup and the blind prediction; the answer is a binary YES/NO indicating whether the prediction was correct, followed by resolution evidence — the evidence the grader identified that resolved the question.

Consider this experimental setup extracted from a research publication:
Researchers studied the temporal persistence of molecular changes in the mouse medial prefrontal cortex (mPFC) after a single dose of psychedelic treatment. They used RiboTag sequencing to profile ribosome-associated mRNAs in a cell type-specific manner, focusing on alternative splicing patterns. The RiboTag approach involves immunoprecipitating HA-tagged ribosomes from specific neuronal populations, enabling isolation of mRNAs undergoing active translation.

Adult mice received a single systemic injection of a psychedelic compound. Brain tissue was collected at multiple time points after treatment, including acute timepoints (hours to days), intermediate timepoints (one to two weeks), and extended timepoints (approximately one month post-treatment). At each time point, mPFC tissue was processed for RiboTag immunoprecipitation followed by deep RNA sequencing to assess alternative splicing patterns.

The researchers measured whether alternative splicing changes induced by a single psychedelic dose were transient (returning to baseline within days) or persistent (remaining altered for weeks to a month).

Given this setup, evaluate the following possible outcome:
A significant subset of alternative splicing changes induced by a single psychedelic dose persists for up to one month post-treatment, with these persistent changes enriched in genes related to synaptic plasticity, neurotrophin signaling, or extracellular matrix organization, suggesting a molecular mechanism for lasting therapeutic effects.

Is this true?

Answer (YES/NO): YES